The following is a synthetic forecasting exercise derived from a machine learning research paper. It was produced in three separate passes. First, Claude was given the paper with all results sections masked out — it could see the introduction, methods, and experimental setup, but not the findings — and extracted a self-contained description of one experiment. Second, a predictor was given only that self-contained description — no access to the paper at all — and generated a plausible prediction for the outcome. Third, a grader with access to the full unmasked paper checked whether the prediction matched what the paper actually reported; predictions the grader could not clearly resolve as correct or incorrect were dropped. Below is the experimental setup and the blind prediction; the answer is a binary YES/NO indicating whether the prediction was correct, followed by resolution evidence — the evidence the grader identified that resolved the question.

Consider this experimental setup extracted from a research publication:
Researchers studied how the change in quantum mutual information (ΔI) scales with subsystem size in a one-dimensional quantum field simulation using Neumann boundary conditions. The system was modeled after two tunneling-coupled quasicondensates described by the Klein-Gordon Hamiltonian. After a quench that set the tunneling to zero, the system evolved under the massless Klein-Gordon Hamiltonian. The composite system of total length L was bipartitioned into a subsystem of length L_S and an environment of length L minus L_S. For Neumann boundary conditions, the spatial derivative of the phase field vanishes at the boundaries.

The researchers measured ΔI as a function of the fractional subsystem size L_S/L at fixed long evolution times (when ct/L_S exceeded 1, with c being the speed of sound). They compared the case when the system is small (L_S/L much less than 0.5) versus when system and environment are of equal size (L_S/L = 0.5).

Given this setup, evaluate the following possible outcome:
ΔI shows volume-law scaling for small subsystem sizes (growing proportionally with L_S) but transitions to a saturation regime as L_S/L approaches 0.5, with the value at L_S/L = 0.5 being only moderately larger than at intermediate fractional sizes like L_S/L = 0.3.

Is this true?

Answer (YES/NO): NO